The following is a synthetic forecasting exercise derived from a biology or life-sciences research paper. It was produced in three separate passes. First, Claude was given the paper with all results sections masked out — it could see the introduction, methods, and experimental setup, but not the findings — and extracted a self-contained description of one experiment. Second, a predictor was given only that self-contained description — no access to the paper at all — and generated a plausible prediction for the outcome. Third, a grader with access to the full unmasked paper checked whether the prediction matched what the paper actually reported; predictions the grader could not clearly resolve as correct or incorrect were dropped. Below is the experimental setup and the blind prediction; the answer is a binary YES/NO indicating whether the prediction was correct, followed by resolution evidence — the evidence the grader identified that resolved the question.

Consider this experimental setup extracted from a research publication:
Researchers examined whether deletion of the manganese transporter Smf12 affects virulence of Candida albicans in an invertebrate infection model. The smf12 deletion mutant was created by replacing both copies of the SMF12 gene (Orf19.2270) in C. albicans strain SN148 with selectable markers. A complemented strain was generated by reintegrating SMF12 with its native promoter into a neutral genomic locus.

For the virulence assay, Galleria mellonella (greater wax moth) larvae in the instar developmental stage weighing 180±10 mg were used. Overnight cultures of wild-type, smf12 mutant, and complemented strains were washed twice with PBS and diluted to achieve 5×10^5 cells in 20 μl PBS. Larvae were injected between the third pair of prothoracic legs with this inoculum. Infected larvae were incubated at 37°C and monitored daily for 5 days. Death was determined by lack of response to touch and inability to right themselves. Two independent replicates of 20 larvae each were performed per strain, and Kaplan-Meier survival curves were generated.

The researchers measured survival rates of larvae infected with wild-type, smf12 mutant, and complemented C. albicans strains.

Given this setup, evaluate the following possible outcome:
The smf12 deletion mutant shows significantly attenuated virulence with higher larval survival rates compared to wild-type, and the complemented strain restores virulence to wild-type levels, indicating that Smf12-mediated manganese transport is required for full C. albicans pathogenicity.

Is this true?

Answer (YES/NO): NO